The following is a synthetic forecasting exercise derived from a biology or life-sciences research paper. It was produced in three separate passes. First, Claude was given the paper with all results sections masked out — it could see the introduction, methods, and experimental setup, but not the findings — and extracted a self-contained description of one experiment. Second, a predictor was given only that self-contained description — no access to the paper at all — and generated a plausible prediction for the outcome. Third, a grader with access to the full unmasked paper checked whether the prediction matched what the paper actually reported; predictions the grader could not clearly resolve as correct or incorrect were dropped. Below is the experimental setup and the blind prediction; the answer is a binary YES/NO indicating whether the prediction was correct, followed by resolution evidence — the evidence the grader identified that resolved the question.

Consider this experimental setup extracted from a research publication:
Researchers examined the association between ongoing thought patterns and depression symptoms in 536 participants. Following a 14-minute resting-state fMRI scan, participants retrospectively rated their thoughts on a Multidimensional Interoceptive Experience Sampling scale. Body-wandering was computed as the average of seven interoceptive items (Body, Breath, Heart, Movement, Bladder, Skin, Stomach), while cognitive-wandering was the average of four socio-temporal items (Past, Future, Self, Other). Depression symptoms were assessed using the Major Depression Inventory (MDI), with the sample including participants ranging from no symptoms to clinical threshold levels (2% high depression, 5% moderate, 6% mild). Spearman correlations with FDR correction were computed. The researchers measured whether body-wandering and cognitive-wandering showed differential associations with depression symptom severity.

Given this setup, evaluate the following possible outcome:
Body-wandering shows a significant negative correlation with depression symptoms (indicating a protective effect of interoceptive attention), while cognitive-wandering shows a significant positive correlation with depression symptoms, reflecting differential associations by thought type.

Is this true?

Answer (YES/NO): YES